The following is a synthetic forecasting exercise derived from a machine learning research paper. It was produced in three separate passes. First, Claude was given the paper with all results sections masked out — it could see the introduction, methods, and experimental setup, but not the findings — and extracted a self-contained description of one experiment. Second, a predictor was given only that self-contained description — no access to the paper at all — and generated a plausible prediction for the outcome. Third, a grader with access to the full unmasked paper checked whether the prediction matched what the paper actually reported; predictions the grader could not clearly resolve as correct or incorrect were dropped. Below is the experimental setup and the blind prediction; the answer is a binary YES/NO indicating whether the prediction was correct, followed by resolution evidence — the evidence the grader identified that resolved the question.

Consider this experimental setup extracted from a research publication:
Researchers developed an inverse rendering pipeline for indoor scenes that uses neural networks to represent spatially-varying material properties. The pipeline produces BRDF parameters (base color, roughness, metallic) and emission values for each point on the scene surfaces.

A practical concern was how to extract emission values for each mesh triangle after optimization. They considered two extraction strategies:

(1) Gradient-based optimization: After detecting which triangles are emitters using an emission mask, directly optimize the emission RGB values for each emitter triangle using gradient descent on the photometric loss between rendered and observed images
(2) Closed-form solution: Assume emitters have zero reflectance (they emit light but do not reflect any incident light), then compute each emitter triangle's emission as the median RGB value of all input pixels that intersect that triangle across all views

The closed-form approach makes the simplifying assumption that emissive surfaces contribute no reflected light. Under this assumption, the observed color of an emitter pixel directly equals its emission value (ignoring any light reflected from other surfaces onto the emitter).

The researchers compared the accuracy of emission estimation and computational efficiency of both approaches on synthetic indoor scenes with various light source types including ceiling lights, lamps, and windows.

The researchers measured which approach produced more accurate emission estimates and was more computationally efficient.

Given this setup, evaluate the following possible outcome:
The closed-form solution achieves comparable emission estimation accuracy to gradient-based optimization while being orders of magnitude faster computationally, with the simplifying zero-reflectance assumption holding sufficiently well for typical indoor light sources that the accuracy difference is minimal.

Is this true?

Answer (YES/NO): NO